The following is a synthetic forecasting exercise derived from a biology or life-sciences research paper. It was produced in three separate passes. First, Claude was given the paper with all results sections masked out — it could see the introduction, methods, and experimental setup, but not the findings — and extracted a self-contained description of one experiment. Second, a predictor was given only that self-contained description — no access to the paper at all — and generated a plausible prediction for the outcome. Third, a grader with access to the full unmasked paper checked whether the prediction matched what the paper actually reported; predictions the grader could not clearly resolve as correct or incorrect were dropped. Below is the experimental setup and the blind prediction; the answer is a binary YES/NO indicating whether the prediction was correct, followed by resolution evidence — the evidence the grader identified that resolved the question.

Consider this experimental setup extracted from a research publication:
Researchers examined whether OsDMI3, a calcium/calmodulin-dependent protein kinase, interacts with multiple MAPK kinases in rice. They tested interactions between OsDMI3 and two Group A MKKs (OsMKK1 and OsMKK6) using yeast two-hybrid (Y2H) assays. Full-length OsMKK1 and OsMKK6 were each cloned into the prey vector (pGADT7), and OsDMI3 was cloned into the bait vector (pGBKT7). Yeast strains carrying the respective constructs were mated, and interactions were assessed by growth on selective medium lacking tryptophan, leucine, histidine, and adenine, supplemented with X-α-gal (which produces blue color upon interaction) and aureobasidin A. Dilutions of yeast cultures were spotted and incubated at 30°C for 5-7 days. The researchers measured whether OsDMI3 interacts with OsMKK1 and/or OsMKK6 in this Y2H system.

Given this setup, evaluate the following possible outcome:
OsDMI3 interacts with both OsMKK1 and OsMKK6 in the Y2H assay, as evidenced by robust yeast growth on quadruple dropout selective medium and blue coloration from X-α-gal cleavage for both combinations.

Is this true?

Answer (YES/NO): YES